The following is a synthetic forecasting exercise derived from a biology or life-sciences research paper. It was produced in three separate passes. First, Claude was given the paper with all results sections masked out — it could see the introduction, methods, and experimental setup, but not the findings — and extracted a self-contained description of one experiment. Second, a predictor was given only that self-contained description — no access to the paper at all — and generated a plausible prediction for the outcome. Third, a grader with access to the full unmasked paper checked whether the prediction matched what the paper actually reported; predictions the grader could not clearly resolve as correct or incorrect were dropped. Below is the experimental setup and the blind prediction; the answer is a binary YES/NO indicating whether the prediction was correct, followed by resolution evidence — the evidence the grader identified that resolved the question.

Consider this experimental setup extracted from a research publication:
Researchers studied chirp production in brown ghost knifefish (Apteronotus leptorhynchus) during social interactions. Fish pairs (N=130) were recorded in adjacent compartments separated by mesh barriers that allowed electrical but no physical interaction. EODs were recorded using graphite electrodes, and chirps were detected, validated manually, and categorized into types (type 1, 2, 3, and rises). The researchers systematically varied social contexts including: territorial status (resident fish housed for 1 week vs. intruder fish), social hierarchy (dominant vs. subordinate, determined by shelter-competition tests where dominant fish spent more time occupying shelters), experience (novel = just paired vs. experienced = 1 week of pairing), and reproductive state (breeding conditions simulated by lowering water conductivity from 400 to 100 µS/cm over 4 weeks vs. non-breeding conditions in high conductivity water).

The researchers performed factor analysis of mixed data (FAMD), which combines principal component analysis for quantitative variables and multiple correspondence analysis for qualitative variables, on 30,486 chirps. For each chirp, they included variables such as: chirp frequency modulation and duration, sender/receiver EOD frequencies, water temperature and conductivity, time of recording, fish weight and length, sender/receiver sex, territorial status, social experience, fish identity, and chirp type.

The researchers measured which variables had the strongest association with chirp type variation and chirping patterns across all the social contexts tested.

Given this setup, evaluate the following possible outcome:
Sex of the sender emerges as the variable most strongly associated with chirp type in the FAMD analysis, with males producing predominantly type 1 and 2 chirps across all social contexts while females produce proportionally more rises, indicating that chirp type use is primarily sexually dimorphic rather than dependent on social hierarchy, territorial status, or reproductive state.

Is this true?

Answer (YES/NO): NO